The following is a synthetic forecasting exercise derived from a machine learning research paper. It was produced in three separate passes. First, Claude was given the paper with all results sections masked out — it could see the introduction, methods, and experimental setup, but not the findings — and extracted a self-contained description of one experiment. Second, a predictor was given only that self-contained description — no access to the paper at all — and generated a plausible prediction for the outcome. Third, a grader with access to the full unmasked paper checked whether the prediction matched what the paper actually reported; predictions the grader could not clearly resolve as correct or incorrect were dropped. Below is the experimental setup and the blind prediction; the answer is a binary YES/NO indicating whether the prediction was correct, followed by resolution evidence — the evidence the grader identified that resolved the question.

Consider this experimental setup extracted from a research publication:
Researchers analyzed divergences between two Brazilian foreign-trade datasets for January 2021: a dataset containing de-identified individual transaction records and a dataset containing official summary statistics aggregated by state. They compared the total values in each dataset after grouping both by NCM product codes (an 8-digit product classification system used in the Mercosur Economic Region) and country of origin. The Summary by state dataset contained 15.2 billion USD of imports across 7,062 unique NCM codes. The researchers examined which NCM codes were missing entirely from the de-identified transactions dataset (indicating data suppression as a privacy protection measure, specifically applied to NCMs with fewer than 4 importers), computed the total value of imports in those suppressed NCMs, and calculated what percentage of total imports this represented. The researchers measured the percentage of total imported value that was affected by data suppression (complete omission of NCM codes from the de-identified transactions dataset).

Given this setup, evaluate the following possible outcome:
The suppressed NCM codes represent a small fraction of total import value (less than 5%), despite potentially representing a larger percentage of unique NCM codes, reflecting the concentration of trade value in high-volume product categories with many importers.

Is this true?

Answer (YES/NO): NO